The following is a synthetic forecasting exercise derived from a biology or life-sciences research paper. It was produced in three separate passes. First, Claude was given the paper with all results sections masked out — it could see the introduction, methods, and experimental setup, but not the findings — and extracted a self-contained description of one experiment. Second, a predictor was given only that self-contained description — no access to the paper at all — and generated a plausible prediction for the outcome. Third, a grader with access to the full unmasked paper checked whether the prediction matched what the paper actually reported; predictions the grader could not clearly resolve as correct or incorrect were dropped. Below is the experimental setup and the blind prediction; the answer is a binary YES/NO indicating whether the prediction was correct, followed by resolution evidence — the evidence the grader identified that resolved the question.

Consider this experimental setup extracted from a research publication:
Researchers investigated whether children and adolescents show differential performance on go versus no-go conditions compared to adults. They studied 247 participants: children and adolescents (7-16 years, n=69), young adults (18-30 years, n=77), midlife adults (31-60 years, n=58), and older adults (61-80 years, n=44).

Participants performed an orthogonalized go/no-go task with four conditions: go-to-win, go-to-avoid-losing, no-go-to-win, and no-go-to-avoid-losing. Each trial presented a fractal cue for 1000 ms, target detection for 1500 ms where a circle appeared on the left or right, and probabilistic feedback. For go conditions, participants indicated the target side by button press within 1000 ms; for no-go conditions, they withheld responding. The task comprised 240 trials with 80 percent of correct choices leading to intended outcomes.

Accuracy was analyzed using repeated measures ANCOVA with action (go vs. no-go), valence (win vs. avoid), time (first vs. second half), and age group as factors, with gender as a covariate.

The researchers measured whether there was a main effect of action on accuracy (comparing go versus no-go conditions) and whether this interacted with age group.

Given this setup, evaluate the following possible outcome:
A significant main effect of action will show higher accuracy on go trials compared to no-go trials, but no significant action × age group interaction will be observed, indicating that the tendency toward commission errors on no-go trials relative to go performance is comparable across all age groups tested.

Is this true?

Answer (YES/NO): NO